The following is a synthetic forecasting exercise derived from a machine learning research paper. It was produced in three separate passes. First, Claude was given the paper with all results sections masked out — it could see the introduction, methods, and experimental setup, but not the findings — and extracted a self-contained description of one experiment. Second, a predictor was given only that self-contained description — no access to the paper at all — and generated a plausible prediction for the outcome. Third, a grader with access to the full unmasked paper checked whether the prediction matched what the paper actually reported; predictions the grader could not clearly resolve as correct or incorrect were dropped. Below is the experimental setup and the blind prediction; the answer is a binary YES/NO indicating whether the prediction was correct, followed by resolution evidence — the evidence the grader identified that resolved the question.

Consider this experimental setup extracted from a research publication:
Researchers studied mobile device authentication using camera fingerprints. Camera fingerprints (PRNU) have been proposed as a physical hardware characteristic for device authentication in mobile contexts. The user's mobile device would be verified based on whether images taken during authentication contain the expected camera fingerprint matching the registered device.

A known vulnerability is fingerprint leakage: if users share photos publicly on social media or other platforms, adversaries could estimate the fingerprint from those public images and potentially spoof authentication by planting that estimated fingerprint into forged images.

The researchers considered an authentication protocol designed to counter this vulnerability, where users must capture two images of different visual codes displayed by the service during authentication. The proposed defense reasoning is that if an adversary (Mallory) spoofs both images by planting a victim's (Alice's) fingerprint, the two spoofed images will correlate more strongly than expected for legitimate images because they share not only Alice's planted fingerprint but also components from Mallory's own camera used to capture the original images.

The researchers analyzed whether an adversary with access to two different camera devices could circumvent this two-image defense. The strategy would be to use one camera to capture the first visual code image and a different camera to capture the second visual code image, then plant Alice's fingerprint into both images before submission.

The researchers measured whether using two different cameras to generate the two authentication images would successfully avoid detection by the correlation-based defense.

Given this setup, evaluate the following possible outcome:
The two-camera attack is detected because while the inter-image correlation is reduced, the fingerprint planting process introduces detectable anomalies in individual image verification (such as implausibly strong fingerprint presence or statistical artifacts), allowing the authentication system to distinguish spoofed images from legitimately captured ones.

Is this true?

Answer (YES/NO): NO